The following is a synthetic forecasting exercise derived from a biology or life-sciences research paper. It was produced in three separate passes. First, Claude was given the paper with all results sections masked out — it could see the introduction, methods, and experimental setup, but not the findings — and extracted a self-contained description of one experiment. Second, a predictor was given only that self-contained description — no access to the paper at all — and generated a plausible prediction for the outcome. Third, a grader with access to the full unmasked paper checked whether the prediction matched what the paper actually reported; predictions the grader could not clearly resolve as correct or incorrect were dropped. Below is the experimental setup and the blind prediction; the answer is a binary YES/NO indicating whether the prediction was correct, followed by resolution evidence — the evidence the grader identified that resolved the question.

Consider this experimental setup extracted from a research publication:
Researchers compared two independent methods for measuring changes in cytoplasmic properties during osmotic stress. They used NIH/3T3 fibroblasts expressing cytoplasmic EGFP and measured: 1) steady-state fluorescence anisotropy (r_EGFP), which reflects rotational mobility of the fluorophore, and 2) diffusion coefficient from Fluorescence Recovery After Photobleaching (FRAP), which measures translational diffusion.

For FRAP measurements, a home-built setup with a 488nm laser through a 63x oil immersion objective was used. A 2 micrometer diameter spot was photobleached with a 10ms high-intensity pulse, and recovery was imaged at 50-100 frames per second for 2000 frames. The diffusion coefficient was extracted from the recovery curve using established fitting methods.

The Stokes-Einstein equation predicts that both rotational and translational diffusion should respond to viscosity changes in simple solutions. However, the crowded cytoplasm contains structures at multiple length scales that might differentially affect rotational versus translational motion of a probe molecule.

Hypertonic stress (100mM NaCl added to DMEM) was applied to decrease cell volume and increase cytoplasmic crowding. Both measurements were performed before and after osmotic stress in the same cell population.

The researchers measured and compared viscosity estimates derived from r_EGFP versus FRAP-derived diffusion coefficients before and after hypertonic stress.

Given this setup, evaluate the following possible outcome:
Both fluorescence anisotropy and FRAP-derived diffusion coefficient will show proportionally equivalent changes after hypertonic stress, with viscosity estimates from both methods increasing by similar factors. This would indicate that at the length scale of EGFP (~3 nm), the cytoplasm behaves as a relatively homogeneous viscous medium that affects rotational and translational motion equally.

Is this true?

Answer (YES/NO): NO